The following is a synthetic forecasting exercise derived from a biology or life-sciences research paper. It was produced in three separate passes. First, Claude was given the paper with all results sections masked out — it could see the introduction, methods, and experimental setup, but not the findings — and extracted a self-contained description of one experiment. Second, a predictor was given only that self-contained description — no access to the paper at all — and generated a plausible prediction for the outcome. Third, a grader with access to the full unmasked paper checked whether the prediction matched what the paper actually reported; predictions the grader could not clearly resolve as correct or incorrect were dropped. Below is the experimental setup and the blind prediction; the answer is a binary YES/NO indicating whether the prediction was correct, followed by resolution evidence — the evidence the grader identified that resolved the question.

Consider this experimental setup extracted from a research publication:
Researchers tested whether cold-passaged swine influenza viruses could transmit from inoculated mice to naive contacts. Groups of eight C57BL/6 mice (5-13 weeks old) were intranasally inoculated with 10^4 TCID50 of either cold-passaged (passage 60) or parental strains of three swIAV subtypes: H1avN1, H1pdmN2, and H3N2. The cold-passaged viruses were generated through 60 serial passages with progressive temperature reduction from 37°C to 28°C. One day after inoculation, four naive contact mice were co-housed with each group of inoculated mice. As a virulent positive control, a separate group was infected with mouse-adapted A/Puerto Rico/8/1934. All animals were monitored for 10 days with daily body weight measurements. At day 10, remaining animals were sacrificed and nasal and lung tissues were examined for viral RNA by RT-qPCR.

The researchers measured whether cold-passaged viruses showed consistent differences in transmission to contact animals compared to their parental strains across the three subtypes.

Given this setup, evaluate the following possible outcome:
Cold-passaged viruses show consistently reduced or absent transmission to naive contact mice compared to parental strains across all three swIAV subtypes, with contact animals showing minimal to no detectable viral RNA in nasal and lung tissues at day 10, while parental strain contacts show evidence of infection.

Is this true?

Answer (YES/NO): NO